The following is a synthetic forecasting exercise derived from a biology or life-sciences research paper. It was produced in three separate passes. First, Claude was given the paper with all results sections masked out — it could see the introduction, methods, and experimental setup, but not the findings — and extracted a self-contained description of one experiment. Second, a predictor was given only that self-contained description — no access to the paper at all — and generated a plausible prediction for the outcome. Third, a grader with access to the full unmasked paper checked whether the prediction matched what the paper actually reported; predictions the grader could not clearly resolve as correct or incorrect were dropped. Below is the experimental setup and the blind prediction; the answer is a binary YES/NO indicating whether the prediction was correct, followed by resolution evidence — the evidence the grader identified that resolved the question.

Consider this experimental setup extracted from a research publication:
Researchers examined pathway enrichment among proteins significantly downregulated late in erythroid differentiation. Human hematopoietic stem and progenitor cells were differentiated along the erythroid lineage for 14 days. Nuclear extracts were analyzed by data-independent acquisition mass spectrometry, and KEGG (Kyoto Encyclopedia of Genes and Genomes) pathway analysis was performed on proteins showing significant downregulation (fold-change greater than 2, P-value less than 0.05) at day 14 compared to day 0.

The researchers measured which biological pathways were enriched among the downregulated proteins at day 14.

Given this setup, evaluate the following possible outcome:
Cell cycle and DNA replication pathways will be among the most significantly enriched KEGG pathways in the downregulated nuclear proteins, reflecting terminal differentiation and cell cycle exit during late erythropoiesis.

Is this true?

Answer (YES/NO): NO